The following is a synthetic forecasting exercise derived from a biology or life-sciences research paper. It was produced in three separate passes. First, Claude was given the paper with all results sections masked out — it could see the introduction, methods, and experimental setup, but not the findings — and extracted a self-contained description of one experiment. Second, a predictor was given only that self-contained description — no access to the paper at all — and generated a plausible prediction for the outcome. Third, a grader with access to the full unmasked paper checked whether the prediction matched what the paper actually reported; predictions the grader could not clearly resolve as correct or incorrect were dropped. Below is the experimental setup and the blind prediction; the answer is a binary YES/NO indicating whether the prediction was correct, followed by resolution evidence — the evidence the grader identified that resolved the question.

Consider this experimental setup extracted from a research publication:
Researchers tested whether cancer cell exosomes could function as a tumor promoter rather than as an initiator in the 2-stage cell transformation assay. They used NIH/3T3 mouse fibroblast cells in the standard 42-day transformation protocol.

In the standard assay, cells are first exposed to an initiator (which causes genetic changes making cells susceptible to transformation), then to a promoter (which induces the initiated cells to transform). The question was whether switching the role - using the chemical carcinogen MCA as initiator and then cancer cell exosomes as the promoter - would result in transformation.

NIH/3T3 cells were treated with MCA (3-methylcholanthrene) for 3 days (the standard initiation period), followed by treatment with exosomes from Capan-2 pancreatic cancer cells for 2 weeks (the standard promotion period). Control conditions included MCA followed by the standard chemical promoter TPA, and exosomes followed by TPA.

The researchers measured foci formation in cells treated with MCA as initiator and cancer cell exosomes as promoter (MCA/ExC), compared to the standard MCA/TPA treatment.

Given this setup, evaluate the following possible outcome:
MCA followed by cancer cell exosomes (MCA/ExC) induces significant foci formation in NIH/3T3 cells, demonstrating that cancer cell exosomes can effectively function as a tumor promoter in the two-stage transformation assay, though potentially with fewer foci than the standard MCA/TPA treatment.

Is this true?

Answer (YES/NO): NO